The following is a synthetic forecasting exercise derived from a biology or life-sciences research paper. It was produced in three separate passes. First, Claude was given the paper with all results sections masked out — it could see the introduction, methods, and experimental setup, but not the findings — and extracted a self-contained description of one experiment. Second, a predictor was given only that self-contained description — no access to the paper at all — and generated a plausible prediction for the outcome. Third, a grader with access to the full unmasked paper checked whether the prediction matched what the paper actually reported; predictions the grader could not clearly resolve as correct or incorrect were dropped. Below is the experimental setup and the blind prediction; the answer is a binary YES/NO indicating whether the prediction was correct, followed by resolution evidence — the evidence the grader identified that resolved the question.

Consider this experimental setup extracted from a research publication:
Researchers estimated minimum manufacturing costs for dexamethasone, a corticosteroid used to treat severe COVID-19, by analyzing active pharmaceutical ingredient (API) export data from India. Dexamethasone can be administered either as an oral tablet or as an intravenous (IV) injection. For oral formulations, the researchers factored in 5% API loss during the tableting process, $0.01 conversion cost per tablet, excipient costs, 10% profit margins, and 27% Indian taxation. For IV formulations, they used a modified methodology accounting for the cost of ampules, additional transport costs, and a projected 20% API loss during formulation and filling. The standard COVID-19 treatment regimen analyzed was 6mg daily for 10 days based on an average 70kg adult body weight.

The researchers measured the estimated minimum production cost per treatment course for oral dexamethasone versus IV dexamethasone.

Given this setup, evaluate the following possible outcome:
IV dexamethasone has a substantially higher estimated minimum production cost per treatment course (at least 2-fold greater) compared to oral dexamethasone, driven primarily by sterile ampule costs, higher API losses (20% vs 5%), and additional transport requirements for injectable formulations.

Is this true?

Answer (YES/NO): YES